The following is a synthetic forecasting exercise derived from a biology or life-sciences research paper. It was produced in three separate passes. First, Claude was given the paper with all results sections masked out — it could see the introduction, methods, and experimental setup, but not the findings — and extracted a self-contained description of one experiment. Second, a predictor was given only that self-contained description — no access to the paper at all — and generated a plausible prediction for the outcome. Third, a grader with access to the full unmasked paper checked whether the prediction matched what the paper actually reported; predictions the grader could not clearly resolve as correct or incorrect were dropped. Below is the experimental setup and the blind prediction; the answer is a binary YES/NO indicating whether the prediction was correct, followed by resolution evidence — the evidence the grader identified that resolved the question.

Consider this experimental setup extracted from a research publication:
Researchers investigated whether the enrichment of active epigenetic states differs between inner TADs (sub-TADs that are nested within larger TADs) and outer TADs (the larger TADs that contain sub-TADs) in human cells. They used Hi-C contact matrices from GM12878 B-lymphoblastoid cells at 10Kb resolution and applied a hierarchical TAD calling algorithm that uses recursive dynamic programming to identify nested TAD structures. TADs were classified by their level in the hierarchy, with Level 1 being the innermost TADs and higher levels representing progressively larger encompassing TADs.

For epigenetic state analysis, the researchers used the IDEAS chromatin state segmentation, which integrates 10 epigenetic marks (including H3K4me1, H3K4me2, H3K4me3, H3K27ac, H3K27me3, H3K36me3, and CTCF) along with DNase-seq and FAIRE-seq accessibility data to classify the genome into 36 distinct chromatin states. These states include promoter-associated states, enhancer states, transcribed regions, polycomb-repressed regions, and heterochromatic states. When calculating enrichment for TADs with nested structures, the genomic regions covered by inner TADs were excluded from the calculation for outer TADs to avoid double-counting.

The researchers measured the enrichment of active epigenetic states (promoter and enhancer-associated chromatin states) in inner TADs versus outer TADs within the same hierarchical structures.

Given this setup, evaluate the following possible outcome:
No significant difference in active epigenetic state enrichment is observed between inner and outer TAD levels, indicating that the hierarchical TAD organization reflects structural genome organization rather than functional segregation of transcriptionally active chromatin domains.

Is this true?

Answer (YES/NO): NO